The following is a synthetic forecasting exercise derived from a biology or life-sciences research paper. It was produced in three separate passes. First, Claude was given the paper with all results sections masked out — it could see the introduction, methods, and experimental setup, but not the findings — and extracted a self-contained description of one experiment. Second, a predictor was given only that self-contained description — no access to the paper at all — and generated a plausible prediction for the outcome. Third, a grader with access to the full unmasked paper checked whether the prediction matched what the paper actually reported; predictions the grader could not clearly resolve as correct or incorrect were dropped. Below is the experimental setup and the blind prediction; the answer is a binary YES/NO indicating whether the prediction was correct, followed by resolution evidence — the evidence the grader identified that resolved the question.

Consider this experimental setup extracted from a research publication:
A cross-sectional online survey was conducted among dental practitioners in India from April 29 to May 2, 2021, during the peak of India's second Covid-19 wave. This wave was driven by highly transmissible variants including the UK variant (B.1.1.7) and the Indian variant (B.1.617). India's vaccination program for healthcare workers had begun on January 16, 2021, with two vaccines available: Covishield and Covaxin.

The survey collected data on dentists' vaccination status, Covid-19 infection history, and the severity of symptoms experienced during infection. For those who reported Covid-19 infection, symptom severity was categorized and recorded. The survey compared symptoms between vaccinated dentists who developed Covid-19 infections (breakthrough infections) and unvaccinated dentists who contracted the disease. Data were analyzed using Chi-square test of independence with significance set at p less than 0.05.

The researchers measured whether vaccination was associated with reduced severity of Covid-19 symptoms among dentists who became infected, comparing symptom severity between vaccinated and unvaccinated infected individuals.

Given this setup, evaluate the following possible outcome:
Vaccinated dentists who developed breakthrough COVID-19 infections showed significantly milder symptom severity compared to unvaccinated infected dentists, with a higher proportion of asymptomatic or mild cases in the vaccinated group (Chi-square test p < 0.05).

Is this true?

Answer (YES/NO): NO